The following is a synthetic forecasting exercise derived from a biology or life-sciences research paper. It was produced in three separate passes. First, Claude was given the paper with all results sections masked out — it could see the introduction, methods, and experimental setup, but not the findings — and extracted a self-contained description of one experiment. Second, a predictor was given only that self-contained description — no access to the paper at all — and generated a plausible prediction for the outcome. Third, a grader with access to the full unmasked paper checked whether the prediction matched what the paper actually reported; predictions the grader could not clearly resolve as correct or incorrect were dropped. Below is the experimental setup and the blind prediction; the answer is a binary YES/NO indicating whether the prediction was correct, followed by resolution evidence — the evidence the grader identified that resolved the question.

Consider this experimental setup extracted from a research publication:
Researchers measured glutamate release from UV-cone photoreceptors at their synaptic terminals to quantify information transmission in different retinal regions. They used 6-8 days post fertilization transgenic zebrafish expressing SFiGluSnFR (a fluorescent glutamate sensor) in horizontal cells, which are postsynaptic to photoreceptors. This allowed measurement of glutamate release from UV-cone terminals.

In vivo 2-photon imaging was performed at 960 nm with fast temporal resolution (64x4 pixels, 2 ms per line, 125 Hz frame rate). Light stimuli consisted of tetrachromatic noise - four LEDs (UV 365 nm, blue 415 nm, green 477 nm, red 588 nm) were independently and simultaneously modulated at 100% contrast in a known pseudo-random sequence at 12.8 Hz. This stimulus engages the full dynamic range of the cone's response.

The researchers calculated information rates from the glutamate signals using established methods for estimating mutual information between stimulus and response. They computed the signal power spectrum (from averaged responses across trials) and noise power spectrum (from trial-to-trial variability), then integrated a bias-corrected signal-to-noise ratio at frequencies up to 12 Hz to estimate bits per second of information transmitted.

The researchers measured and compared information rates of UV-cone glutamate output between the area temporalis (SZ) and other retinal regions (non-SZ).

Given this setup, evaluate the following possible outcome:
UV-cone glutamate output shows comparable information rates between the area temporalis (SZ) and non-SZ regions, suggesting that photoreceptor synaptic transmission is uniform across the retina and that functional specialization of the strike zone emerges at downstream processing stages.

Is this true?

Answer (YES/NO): NO